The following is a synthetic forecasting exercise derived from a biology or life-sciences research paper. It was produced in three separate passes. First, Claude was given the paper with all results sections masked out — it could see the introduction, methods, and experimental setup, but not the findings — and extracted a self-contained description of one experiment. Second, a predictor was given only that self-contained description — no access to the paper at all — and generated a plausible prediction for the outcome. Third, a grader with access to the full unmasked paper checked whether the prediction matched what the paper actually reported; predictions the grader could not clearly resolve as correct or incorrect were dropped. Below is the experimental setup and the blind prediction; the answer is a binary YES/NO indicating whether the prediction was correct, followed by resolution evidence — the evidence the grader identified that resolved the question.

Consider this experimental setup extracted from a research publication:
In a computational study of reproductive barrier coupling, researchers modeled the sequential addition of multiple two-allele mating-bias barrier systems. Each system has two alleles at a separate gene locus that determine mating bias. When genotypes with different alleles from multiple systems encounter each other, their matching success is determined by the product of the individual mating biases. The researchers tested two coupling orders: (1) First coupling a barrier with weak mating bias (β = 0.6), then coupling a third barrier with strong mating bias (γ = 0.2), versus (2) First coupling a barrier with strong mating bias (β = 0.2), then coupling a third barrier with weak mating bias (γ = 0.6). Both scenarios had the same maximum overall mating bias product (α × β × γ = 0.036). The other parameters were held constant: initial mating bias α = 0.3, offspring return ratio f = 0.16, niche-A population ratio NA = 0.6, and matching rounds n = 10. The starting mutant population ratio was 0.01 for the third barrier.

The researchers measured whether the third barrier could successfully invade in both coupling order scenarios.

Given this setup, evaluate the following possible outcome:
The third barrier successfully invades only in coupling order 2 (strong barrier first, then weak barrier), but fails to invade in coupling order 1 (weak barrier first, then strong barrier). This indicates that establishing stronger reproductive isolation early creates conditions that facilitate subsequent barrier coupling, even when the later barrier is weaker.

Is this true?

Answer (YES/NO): NO